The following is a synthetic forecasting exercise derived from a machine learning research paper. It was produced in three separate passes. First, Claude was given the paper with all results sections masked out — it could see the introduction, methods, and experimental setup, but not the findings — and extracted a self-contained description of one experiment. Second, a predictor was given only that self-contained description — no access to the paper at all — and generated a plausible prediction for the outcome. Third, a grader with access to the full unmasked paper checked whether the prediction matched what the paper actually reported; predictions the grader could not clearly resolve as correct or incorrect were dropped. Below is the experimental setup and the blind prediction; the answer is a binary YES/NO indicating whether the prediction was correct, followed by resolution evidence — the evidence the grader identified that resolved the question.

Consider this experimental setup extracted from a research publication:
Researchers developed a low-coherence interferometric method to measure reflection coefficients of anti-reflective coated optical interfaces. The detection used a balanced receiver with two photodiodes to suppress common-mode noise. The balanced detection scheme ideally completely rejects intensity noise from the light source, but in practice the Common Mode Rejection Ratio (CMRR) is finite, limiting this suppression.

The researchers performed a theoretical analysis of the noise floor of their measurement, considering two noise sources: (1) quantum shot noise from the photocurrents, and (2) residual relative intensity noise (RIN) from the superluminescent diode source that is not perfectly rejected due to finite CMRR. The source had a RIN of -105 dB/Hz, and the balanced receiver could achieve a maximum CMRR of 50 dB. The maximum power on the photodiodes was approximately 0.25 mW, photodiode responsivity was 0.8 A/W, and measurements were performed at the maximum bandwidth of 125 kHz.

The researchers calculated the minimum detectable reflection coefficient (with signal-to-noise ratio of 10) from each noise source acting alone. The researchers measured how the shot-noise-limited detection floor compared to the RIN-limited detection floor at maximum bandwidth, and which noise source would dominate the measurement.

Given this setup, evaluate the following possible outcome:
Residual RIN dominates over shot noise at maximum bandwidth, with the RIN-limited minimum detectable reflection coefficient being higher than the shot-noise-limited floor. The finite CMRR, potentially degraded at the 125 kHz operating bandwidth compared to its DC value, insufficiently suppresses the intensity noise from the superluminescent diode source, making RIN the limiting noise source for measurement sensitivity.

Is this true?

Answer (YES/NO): NO